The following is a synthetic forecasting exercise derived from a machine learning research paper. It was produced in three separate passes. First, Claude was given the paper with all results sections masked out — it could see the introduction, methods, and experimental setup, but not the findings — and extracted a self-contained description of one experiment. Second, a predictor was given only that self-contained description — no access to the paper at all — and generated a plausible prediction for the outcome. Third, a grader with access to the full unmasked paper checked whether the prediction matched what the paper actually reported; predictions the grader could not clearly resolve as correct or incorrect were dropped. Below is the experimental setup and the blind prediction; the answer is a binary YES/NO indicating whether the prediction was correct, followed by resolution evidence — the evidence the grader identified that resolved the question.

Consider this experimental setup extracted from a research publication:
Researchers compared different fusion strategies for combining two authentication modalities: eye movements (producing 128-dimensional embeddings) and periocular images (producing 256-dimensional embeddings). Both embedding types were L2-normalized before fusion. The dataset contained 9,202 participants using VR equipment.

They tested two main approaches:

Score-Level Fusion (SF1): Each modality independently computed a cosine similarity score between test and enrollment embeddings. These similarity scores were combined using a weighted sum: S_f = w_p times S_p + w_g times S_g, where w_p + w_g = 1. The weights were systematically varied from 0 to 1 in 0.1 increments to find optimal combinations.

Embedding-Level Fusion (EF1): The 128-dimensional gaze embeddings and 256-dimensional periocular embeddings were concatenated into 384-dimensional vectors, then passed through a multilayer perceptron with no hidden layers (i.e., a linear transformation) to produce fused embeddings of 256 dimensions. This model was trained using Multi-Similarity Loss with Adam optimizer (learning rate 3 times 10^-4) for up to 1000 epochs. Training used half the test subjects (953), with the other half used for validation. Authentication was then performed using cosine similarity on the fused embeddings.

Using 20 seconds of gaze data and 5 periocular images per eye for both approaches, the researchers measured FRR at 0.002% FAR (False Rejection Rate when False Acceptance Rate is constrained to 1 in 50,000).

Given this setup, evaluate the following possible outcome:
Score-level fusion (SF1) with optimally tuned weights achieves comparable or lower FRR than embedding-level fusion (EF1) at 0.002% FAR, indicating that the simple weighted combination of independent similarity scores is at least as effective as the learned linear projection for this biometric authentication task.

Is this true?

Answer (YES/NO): NO